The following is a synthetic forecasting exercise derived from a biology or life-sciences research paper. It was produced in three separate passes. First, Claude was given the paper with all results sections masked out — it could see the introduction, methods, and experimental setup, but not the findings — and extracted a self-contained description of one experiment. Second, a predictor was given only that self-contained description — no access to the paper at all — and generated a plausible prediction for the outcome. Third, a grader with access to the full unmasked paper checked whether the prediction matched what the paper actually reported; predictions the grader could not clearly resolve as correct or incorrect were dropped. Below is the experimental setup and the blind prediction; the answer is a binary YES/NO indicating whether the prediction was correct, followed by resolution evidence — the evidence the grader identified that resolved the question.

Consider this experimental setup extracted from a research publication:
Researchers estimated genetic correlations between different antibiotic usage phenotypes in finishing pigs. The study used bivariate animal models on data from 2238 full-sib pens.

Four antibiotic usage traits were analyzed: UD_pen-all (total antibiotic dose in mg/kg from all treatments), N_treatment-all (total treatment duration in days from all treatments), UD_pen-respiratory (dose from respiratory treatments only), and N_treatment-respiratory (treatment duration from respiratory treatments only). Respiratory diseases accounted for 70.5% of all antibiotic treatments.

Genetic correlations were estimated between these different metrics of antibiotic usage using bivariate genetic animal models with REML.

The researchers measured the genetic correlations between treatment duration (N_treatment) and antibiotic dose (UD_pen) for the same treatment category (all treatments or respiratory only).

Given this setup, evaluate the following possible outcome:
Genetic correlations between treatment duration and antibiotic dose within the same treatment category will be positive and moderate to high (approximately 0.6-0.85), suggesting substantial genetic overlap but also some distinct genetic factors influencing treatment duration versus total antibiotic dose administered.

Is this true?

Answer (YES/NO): NO